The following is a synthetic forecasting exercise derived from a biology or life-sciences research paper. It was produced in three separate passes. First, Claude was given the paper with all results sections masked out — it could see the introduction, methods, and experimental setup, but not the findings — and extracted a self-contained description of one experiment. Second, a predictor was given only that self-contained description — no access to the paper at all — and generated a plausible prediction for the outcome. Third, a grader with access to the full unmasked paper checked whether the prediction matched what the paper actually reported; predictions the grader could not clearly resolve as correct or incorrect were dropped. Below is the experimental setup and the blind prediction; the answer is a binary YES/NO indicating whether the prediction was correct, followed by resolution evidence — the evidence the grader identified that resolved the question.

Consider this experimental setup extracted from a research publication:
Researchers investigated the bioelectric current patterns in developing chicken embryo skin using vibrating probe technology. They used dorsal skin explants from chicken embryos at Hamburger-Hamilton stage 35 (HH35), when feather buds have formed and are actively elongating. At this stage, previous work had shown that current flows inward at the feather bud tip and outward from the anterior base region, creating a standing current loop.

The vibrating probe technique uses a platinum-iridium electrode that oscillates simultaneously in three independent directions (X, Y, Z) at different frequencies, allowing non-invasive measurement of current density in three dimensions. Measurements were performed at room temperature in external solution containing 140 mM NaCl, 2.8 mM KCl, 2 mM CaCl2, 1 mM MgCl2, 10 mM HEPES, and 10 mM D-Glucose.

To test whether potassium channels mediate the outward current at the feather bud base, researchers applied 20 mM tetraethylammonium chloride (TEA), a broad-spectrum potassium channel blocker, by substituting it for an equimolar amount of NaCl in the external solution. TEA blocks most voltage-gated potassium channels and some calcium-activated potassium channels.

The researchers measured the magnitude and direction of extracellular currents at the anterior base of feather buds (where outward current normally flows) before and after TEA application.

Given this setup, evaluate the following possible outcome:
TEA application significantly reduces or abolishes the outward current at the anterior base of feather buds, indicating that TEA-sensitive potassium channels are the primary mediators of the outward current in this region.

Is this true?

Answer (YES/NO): NO